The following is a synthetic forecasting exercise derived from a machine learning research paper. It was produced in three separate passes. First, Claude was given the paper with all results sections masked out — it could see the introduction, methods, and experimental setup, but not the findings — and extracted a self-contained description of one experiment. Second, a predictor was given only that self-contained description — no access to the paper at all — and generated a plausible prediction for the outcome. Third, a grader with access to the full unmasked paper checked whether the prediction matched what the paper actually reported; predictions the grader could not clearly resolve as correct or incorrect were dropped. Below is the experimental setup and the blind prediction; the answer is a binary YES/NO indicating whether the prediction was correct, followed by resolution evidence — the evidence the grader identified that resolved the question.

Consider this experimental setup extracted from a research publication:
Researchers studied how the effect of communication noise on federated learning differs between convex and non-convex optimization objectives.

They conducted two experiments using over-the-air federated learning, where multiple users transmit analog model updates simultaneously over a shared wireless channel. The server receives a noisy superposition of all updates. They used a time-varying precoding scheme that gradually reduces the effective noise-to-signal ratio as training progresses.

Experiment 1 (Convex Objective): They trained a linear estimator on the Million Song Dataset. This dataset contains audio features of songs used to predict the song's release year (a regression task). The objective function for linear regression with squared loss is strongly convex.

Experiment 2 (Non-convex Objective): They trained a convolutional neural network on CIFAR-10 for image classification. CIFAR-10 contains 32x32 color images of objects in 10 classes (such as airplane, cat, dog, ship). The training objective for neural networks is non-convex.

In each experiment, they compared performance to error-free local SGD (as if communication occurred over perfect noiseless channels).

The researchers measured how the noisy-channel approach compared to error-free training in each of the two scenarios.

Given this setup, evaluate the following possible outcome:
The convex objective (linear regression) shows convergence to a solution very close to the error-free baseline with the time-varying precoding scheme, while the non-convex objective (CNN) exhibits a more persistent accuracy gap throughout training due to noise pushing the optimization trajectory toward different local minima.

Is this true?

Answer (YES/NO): NO